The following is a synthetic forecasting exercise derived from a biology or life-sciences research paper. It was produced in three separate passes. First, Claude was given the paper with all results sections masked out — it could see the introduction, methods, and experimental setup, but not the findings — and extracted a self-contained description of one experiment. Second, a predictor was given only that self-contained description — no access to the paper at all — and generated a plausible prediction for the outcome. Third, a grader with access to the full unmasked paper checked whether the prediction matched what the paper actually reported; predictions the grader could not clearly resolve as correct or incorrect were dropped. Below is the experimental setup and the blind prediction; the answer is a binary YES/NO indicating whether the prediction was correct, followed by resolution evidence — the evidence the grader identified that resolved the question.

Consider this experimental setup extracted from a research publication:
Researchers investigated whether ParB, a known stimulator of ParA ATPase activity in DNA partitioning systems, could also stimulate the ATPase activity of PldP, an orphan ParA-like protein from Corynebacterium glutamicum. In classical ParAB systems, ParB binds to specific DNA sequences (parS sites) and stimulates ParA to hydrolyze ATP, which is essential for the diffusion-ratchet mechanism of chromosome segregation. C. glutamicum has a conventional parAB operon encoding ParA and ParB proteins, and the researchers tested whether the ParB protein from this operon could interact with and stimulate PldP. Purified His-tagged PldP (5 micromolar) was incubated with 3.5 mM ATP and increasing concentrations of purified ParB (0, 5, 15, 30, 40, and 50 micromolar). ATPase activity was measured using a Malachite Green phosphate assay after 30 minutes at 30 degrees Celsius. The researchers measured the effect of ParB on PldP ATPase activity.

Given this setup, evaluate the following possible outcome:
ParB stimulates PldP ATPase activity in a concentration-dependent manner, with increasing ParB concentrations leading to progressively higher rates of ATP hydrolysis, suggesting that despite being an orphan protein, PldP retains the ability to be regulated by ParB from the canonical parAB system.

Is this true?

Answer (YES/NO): NO